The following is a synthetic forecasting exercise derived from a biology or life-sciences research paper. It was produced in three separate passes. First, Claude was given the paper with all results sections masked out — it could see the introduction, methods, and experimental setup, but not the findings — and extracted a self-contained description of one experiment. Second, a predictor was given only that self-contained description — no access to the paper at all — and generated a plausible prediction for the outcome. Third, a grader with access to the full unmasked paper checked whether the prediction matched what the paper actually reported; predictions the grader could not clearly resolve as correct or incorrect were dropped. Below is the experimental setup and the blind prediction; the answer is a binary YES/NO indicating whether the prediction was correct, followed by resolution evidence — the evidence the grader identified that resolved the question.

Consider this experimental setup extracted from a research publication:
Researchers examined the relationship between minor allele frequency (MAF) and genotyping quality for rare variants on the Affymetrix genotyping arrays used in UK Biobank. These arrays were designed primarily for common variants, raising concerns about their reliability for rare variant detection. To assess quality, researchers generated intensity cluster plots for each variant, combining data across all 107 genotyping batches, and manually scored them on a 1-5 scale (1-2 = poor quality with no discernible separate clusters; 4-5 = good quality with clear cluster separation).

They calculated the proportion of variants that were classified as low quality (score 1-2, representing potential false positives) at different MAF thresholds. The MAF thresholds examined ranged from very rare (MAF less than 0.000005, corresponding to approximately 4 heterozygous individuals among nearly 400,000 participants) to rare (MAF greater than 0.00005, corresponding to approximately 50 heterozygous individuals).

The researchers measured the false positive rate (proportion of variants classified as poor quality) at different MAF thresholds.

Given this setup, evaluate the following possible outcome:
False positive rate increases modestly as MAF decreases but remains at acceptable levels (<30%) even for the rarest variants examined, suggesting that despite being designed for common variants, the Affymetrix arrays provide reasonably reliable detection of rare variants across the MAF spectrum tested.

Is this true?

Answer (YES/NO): NO